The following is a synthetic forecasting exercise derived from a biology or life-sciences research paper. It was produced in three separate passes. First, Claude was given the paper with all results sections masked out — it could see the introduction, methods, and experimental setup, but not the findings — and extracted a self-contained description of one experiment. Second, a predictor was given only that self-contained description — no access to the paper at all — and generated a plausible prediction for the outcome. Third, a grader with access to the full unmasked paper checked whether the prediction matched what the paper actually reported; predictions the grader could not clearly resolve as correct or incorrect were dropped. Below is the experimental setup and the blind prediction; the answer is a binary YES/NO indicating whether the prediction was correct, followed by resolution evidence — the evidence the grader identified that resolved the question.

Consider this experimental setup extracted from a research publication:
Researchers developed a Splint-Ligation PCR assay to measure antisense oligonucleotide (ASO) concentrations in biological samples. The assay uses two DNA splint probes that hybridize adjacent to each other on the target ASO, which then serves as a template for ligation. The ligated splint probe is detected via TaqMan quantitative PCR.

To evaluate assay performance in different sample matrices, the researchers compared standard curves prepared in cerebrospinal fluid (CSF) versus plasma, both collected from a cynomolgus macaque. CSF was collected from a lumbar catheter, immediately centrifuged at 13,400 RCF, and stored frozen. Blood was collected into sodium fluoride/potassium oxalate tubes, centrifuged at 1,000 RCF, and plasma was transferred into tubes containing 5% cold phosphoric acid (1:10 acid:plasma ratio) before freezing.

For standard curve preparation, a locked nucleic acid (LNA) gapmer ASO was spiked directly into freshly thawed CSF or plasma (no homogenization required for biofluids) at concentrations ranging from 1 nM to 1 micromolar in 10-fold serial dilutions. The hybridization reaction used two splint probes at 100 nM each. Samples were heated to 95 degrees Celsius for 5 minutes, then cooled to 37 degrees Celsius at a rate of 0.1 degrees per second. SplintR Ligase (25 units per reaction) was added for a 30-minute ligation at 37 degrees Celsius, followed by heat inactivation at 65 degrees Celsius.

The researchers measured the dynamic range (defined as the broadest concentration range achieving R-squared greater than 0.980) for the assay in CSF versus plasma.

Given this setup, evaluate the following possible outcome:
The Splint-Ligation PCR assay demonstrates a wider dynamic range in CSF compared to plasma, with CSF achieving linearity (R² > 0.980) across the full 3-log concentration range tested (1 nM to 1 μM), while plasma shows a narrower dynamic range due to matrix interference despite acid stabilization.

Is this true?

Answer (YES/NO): NO